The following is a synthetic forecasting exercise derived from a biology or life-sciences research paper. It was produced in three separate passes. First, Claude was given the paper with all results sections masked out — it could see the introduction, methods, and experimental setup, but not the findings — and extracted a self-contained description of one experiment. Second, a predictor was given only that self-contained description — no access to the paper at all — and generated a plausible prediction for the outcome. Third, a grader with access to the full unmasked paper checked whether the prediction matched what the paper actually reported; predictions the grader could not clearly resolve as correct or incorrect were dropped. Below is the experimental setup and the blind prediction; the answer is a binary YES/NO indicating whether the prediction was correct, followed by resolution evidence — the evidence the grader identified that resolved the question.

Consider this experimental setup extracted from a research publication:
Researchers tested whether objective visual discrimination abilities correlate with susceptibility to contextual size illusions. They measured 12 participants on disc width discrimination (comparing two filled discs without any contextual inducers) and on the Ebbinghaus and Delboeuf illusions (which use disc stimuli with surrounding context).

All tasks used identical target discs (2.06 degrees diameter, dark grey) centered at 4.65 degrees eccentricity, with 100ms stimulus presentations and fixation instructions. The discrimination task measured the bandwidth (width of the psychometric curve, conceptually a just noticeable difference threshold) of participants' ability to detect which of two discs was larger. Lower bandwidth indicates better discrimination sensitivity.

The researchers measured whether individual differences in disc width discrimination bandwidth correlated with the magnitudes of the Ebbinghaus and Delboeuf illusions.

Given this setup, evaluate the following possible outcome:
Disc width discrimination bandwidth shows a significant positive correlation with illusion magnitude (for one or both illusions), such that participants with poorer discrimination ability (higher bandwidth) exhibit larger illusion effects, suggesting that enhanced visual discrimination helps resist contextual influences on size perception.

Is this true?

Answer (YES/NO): YES